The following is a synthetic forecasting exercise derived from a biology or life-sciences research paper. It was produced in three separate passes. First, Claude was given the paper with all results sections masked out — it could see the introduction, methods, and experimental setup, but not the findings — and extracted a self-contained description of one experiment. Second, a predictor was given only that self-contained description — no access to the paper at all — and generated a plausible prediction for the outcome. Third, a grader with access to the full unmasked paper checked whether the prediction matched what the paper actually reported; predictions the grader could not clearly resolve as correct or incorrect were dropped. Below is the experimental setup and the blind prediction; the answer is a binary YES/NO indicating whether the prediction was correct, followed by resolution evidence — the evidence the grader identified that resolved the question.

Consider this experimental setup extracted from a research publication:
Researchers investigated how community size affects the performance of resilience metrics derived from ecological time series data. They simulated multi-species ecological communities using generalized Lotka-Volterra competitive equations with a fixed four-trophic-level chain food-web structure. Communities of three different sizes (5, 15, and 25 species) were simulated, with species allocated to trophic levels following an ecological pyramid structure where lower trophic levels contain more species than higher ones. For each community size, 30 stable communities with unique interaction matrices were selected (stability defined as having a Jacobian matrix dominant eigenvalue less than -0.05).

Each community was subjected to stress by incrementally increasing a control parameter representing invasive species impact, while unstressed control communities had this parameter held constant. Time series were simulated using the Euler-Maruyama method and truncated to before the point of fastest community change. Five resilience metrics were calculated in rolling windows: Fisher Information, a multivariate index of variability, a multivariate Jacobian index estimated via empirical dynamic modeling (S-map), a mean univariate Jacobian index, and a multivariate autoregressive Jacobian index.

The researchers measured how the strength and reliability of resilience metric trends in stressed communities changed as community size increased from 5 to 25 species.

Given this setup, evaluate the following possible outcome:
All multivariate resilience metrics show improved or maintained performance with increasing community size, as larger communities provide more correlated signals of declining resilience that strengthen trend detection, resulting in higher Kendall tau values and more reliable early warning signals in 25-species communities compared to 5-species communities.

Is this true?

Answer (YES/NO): NO